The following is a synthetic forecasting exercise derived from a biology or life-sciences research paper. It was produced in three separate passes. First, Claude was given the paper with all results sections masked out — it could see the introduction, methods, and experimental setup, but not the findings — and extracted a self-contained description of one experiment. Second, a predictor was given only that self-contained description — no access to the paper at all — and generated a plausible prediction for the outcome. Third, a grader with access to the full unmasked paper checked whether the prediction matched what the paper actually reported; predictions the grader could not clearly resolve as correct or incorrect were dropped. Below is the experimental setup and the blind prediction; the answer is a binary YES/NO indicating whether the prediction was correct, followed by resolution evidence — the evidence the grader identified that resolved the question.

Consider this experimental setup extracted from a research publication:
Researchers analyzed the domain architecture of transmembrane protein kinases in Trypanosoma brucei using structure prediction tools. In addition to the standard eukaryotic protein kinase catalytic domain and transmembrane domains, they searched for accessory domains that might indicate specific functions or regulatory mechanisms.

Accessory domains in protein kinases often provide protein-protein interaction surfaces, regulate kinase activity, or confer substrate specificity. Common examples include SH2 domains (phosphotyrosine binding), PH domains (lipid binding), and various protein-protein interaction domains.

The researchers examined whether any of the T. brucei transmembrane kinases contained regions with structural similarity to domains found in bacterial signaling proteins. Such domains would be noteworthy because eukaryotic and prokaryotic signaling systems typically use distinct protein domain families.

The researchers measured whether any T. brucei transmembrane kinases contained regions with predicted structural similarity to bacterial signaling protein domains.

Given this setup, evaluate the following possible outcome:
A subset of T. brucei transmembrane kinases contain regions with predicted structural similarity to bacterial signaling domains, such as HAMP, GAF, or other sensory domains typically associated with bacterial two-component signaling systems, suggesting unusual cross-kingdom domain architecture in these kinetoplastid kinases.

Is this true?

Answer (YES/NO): YES